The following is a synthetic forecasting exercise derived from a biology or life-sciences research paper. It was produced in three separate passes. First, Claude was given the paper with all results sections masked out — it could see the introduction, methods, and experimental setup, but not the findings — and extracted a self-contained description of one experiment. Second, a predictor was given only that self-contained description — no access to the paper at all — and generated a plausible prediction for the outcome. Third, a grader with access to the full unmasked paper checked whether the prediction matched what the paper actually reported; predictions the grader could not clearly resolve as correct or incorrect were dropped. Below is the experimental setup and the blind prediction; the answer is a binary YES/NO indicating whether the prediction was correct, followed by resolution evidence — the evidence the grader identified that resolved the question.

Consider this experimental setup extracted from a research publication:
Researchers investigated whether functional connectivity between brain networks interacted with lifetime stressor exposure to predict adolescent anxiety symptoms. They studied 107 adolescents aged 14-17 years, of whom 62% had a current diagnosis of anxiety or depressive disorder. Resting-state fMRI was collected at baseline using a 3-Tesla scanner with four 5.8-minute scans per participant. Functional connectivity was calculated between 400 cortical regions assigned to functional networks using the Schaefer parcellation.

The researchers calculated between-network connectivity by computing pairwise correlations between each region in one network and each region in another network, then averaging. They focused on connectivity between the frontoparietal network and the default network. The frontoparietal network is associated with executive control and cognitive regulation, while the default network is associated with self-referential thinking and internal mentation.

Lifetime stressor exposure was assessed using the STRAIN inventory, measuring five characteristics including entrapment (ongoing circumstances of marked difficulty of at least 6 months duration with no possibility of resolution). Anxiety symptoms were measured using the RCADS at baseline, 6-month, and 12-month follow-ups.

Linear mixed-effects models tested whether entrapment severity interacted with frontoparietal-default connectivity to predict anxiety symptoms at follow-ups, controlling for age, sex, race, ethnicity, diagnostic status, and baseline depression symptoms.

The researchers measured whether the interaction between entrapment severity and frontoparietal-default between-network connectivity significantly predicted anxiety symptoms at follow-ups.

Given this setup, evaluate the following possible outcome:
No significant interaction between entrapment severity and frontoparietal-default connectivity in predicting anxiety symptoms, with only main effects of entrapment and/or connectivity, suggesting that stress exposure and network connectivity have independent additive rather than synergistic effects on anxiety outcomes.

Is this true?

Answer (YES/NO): NO